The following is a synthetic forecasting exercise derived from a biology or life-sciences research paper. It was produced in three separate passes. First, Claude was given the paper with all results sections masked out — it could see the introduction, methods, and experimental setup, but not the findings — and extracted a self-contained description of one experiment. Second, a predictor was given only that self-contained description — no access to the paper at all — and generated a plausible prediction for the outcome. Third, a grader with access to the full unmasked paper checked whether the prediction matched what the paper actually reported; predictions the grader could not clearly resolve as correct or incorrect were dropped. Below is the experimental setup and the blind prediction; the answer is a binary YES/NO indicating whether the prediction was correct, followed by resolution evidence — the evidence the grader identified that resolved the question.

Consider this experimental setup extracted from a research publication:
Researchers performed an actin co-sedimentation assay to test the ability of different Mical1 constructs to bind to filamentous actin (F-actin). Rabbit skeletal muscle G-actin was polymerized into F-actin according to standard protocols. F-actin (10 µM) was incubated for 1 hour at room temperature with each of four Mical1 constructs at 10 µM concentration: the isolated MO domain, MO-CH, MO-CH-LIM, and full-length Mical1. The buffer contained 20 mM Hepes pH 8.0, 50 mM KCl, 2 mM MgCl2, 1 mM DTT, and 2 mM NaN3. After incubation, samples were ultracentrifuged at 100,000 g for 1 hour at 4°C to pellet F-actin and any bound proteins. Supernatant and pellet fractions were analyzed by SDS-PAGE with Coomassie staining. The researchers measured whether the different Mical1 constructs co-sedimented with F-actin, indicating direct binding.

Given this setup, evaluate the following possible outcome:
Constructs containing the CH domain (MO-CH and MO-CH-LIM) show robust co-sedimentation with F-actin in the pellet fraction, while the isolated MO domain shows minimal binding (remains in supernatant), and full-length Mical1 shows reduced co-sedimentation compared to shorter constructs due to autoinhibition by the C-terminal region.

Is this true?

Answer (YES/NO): NO